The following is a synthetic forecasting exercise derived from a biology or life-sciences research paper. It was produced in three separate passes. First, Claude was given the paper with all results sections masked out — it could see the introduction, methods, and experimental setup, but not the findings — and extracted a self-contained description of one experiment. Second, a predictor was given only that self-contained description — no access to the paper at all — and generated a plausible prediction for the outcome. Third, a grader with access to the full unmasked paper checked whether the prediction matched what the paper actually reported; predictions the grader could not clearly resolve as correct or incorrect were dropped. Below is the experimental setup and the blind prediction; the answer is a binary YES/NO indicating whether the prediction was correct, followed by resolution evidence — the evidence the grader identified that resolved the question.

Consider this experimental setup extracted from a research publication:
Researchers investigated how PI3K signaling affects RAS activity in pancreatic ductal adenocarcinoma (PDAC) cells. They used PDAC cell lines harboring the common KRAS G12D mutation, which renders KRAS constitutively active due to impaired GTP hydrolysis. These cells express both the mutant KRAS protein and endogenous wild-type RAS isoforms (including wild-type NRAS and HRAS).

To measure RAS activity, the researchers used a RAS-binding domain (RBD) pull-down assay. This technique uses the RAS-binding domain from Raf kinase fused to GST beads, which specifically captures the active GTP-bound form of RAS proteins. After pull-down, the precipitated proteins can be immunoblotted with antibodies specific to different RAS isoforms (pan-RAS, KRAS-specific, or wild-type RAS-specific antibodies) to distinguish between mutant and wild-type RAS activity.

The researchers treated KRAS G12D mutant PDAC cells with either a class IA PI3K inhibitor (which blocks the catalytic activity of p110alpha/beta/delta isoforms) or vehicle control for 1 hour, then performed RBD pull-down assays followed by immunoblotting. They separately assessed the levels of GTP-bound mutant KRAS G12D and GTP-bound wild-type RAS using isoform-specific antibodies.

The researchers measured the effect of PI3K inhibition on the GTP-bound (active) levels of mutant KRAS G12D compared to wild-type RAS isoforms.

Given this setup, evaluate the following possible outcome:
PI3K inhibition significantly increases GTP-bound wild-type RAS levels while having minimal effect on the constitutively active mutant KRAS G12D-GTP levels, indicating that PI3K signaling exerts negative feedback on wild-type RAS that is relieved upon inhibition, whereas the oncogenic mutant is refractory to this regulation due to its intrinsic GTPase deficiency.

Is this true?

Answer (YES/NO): NO